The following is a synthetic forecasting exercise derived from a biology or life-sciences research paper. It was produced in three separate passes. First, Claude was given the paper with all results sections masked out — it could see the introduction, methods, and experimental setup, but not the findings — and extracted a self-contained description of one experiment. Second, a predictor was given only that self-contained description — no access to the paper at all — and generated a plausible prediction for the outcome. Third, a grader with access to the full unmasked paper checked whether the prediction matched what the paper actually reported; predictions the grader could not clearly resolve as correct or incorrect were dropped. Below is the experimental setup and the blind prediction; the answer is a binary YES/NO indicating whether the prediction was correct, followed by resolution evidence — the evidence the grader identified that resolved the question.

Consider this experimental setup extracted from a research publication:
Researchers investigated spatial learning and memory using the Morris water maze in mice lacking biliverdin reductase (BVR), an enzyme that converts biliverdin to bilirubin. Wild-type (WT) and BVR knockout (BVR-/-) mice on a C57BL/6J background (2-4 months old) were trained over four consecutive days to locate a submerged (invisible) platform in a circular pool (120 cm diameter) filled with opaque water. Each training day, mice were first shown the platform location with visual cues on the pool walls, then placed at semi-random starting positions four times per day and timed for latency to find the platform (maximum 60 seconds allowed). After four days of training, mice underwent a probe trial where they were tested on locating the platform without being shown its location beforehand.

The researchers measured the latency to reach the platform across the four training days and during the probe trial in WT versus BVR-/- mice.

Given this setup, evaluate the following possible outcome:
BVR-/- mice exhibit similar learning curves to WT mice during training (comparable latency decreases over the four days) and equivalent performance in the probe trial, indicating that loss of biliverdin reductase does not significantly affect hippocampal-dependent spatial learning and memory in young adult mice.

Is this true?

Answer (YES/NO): NO